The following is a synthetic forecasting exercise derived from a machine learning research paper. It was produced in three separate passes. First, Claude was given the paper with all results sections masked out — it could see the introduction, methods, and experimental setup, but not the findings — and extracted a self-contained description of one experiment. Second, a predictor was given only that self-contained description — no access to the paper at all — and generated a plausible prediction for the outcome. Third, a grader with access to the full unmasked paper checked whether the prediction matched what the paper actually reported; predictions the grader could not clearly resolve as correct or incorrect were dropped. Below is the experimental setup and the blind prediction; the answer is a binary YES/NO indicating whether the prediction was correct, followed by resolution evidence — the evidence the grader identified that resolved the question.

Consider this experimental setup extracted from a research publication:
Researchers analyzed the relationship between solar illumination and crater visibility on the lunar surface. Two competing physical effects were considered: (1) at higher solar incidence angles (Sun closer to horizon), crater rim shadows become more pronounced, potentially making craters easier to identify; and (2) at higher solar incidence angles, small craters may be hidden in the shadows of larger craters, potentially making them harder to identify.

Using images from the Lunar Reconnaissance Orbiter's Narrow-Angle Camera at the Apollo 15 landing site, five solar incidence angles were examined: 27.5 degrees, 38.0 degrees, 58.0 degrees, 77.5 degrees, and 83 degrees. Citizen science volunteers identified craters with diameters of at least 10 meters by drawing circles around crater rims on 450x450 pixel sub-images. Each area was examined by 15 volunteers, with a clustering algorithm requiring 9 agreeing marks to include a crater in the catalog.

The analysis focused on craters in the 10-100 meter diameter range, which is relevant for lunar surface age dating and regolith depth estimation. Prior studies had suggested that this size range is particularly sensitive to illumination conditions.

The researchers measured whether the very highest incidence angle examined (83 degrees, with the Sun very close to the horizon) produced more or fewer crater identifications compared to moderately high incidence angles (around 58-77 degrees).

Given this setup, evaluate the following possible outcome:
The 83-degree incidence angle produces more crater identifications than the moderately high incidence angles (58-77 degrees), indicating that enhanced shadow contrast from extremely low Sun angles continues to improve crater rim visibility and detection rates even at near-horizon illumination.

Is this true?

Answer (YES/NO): NO